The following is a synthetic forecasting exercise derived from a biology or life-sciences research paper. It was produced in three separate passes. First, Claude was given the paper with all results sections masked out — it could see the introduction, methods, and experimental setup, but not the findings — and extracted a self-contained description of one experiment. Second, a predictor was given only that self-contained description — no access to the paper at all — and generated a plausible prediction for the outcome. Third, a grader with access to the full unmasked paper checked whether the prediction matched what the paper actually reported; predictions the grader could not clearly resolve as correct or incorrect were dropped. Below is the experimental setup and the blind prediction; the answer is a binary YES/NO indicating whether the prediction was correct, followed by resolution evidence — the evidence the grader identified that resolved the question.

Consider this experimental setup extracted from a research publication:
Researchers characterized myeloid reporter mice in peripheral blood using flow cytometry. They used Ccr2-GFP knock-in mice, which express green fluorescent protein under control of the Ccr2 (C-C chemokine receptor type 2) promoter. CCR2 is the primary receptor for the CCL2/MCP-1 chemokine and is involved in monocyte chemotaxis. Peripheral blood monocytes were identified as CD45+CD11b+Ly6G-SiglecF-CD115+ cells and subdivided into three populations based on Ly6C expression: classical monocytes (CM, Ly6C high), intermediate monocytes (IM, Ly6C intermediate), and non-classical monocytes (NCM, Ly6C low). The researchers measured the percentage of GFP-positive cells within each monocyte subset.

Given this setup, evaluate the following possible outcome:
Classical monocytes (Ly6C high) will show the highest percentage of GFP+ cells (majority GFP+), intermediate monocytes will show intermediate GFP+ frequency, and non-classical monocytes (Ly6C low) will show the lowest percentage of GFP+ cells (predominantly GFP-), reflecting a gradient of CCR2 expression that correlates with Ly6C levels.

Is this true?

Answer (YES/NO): NO